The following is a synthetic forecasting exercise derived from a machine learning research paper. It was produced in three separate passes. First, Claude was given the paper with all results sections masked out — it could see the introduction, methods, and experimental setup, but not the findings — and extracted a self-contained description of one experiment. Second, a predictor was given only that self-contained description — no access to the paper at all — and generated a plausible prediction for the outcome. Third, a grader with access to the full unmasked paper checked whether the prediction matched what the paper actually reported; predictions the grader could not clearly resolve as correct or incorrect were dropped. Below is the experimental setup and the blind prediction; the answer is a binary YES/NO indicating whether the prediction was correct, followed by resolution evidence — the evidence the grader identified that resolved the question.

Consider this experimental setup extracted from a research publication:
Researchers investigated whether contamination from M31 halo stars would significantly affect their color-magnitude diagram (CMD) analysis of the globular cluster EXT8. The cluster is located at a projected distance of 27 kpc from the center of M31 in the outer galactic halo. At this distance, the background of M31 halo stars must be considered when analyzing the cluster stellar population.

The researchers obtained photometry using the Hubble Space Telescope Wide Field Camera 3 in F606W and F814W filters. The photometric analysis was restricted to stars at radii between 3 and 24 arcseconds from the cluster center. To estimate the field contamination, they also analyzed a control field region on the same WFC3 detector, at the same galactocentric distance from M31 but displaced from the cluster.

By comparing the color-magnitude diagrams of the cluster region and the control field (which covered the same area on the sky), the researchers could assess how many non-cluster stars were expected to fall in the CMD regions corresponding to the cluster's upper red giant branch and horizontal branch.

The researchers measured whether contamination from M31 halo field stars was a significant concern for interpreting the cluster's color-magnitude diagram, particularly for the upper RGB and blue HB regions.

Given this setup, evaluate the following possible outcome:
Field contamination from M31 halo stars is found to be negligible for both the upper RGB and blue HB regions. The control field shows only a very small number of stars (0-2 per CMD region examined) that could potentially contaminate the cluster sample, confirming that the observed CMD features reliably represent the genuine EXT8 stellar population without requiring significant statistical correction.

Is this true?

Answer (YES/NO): NO